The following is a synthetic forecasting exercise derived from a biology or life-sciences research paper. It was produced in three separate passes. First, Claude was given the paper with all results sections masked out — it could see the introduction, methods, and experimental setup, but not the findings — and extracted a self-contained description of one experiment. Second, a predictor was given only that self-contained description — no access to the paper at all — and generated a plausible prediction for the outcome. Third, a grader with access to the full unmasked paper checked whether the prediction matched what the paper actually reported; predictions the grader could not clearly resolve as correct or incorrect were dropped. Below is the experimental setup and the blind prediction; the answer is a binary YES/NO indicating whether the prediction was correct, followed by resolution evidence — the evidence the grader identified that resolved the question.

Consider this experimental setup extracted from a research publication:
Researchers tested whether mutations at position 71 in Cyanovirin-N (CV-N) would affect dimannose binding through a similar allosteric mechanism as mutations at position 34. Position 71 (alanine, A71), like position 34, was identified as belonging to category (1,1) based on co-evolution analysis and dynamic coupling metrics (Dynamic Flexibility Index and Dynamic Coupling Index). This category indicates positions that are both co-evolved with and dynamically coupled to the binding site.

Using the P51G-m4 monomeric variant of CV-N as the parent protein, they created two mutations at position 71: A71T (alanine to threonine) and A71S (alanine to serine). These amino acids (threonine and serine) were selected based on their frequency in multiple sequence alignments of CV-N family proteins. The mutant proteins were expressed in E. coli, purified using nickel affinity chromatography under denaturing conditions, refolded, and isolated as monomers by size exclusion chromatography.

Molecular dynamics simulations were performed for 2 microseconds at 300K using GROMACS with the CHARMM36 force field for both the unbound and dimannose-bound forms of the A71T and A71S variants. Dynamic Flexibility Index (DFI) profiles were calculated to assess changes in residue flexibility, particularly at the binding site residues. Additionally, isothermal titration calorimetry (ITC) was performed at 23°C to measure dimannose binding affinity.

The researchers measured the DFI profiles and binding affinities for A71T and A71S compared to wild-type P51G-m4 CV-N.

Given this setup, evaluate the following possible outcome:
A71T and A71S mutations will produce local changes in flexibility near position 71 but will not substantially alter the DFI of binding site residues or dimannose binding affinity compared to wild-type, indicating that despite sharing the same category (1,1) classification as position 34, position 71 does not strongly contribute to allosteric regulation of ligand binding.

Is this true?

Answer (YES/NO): NO